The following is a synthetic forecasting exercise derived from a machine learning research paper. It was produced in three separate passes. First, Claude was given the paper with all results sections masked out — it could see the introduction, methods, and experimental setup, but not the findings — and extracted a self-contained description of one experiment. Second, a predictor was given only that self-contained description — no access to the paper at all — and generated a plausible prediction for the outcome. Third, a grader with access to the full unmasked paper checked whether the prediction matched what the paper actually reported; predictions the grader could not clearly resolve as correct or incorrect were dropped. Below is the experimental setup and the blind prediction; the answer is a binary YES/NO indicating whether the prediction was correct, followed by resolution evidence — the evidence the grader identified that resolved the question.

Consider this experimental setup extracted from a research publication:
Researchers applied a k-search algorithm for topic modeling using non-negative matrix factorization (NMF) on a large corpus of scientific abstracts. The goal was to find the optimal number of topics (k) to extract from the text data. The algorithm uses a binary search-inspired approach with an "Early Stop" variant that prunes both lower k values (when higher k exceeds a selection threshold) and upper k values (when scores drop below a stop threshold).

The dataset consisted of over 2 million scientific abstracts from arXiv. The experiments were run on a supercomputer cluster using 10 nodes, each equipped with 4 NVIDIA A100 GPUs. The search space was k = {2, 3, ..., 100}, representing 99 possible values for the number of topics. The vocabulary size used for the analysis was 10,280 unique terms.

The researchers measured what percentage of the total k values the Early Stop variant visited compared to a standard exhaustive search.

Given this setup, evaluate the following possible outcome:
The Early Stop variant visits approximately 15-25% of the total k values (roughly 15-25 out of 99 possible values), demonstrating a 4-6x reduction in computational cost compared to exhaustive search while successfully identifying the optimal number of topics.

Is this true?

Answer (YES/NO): NO